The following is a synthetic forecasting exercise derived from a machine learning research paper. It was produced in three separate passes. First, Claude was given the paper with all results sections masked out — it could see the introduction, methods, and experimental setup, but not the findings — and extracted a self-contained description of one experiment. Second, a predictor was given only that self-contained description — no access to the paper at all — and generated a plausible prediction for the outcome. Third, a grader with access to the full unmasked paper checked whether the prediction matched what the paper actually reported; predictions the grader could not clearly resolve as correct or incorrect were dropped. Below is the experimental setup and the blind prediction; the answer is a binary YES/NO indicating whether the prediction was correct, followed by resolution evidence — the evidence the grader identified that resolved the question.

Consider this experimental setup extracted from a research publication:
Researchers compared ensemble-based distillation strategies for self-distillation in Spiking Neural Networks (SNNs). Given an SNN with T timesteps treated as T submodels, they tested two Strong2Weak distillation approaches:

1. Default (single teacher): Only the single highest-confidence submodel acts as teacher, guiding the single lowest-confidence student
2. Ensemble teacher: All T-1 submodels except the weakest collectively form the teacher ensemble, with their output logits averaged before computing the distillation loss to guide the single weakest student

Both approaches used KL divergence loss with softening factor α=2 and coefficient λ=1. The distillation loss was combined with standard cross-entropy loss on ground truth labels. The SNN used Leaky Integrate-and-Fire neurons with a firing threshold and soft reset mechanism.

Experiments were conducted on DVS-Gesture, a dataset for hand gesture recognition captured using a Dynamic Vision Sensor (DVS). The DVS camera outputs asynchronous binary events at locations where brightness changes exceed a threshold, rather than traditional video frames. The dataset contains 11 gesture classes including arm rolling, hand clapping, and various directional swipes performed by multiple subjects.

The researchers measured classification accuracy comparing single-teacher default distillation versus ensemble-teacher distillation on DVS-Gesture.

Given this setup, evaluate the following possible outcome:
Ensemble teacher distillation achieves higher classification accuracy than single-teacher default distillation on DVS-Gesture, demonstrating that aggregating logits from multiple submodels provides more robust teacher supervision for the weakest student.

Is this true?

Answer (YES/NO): YES